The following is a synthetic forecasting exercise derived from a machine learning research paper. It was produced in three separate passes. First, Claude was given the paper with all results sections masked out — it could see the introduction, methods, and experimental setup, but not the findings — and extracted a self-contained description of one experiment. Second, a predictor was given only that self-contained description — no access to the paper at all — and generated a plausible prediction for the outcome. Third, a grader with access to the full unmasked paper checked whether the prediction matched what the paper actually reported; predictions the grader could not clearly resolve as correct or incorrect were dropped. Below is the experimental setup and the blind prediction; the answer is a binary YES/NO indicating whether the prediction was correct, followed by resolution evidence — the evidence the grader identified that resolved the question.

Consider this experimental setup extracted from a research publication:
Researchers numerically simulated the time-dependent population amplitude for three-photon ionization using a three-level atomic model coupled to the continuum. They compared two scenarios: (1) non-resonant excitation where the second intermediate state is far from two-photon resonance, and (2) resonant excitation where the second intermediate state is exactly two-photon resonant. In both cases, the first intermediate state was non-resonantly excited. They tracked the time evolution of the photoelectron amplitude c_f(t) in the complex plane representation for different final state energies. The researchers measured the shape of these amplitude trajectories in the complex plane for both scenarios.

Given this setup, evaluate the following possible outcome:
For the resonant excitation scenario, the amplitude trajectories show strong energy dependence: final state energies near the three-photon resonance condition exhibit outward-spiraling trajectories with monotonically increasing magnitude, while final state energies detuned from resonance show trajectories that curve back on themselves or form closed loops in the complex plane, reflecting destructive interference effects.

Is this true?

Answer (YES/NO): NO